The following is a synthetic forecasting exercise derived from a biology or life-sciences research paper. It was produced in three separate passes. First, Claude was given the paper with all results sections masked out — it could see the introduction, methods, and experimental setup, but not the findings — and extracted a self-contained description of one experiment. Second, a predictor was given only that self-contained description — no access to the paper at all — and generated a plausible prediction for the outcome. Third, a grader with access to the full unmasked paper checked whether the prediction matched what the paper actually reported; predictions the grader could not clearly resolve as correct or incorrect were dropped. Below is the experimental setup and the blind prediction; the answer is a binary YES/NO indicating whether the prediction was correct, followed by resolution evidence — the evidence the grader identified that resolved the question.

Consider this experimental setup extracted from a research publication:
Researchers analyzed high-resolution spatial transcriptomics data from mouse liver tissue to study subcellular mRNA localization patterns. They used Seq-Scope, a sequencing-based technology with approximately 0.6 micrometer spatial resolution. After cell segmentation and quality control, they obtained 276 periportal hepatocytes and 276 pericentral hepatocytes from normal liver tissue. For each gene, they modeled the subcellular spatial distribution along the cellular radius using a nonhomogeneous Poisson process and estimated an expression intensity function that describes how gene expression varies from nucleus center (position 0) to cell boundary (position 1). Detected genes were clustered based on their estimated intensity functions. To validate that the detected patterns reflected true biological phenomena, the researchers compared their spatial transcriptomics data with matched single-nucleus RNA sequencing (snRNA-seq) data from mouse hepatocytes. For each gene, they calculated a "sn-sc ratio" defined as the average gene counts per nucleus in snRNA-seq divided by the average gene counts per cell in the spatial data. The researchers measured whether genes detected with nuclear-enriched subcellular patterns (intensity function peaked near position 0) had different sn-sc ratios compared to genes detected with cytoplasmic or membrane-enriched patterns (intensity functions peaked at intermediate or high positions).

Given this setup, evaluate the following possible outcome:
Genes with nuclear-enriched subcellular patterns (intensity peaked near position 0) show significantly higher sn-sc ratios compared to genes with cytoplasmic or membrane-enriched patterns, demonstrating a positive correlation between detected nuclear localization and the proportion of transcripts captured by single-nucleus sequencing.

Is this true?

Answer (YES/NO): YES